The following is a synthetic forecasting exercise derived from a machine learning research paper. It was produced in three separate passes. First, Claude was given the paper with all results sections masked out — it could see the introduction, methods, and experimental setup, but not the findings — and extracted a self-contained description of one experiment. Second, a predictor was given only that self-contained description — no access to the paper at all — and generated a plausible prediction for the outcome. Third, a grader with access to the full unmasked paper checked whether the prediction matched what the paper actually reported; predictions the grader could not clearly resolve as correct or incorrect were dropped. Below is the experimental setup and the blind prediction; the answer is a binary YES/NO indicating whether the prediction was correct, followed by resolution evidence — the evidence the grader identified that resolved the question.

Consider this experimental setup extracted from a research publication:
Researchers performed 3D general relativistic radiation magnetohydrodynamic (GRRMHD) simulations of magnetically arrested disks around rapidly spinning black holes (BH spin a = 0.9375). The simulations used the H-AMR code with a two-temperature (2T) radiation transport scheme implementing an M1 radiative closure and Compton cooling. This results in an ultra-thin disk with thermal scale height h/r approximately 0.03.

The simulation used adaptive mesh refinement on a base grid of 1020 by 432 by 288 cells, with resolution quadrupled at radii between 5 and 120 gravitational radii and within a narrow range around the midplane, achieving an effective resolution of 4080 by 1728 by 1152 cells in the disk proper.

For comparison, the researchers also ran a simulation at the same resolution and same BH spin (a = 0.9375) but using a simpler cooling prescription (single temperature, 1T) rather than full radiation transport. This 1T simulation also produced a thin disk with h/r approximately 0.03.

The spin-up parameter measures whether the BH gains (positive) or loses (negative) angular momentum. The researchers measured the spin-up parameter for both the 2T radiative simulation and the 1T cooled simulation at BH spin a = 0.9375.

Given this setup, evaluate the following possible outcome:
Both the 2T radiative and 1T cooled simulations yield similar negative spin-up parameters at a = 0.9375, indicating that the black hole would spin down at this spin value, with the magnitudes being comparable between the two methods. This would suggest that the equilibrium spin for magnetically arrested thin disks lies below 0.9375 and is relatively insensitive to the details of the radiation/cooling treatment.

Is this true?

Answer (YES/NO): YES